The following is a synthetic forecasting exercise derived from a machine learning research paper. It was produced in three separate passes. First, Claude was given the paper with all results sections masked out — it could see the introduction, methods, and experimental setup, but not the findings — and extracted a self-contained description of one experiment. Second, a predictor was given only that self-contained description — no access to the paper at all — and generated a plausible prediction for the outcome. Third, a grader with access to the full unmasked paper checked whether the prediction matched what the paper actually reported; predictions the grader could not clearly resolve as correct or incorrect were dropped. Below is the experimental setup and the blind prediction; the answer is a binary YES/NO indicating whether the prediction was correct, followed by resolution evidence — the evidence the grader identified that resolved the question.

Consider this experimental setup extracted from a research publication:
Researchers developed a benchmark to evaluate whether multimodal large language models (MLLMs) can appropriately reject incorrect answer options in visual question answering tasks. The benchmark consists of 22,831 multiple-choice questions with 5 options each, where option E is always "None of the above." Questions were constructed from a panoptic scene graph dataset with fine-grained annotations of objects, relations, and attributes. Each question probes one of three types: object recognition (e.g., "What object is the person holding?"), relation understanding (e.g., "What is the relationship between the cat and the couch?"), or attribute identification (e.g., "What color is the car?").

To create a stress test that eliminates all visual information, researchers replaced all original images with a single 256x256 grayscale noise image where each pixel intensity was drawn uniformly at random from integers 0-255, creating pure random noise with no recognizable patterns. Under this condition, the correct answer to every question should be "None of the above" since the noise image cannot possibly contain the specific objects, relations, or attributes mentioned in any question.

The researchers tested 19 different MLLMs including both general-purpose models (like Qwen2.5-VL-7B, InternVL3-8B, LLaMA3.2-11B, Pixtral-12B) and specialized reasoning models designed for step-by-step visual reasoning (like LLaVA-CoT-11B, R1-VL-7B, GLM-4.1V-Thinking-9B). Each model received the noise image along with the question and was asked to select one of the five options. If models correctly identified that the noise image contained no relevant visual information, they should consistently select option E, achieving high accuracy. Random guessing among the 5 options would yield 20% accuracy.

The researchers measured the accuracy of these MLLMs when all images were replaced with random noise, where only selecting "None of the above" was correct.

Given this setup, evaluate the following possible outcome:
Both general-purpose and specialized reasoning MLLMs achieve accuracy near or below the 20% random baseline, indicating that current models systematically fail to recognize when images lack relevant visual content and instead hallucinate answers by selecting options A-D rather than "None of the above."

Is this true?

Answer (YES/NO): NO